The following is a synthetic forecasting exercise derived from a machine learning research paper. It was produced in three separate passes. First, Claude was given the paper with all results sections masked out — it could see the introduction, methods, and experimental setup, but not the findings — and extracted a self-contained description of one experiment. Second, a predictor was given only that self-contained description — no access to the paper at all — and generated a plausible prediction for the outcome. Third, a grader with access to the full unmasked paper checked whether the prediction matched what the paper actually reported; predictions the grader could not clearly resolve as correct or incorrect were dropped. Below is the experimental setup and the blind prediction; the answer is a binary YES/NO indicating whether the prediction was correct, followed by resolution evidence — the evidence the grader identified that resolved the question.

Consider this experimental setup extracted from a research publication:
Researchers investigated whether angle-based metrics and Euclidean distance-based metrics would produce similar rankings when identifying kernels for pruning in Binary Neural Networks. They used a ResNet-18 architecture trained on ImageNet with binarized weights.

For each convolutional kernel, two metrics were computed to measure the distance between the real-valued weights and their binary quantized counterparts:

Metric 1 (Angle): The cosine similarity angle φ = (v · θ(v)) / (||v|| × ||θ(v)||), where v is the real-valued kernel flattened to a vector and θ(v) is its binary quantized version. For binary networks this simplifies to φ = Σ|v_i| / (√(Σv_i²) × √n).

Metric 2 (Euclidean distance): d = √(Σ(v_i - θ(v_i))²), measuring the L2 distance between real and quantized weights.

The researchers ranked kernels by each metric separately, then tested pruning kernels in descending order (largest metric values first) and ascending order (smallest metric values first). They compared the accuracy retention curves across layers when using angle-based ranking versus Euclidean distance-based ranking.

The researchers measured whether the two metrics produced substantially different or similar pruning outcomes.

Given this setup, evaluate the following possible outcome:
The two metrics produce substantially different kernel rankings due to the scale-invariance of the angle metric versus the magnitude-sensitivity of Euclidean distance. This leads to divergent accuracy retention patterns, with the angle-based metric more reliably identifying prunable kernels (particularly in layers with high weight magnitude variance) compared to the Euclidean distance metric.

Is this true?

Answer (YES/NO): NO